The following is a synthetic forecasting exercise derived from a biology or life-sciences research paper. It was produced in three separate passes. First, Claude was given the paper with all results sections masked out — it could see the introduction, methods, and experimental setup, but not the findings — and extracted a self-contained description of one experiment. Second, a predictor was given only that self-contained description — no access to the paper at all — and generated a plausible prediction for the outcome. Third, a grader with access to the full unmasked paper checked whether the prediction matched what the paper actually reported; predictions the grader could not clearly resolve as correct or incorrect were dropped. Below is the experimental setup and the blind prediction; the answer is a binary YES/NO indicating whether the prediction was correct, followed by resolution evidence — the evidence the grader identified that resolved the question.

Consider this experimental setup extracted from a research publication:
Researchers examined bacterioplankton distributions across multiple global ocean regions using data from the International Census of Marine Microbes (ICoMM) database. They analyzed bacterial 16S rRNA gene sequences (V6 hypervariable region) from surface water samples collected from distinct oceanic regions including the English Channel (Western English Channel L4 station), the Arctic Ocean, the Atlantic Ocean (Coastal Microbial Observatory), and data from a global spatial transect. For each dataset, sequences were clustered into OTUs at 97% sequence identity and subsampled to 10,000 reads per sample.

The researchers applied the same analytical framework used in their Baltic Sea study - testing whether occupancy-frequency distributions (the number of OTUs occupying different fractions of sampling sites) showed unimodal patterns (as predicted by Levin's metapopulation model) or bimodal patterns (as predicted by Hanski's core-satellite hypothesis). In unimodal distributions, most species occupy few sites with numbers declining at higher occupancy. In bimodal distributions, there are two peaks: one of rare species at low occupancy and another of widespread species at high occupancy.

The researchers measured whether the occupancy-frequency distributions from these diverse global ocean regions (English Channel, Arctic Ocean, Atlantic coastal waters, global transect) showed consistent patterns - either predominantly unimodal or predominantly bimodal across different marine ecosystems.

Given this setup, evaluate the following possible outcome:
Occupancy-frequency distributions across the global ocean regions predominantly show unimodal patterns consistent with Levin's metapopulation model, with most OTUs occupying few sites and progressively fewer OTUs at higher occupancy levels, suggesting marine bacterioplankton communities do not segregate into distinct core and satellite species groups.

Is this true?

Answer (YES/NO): NO